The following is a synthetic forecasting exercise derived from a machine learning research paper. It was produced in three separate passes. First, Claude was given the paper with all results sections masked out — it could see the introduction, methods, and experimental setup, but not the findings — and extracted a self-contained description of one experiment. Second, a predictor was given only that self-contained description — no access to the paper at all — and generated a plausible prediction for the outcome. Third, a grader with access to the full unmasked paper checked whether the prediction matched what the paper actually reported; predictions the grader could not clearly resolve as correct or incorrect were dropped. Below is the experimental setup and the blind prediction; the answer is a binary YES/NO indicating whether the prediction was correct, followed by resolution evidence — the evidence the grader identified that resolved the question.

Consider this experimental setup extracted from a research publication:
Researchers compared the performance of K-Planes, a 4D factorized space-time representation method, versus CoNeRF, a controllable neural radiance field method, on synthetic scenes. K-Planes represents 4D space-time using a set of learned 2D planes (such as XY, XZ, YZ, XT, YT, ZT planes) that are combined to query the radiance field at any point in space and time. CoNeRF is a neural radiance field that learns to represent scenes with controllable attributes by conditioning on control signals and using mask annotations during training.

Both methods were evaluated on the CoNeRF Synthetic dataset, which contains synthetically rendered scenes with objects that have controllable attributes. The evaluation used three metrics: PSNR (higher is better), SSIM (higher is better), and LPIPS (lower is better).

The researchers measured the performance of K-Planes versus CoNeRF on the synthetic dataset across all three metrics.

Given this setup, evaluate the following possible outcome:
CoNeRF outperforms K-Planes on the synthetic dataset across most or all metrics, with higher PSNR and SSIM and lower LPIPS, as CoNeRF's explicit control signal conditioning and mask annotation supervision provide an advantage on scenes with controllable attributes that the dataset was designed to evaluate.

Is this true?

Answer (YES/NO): NO